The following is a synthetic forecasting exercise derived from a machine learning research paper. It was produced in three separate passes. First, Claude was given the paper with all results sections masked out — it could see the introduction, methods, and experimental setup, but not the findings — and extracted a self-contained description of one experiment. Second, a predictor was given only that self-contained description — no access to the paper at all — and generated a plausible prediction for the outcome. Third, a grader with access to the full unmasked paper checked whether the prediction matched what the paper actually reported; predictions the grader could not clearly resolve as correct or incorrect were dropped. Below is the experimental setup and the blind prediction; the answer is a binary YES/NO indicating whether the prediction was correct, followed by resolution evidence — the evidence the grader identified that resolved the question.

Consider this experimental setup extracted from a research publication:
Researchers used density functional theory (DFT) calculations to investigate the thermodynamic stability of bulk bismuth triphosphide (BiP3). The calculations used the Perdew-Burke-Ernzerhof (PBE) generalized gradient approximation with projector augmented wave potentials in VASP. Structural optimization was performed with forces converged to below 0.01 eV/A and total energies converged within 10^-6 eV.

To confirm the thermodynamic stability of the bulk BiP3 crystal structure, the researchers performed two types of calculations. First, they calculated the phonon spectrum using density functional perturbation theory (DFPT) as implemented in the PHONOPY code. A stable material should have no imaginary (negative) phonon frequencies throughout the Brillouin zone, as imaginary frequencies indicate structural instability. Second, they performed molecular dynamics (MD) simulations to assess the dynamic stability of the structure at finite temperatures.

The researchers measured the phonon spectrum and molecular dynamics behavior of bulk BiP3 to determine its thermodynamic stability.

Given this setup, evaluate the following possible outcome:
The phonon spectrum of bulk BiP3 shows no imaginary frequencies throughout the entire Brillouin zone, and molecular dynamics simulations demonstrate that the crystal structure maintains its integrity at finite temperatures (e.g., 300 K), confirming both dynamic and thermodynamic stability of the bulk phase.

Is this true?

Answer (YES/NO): YES